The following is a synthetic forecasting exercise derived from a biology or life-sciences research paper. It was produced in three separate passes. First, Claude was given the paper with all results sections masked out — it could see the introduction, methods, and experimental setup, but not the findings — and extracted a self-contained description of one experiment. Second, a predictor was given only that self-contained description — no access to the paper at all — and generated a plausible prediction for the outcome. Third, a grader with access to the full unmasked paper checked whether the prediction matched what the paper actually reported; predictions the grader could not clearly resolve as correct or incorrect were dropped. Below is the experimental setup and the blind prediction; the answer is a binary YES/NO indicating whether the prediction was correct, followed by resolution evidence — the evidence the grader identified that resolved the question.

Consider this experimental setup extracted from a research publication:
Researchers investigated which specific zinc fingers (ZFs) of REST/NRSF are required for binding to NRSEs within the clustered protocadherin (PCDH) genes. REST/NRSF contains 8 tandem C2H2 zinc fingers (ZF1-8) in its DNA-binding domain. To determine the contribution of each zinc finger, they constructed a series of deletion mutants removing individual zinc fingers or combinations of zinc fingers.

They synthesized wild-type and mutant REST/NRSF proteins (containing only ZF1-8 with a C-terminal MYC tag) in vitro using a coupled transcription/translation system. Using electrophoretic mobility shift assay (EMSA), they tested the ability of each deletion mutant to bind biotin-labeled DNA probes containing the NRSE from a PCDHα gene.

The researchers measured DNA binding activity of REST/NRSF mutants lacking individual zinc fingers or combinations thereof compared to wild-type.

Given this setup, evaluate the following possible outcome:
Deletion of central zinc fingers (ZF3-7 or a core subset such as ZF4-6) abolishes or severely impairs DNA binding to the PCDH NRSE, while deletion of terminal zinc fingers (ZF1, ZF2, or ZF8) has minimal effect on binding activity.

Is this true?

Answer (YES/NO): NO